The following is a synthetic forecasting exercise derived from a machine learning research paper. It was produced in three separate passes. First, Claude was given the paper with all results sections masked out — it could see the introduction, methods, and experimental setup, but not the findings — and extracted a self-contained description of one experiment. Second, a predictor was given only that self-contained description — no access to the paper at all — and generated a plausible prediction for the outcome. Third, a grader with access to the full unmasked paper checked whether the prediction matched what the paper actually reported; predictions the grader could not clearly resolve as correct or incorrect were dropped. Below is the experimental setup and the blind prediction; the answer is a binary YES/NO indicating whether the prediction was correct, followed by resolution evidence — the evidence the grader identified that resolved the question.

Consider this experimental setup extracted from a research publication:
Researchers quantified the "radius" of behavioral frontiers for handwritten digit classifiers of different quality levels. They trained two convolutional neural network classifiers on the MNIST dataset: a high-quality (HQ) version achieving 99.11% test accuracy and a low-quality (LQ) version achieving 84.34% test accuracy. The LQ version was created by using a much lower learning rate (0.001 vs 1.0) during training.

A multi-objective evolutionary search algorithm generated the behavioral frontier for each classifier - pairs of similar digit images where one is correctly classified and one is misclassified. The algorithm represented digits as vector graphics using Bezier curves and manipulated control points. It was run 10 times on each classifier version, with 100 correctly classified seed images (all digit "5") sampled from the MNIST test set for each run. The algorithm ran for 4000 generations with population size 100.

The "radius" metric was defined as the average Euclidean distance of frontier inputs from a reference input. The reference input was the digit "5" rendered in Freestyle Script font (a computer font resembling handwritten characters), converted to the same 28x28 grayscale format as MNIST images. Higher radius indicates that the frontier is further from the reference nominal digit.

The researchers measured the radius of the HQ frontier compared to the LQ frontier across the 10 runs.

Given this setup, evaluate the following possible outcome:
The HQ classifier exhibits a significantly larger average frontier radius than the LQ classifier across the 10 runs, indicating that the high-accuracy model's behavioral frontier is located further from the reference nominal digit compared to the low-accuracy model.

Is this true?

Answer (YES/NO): YES